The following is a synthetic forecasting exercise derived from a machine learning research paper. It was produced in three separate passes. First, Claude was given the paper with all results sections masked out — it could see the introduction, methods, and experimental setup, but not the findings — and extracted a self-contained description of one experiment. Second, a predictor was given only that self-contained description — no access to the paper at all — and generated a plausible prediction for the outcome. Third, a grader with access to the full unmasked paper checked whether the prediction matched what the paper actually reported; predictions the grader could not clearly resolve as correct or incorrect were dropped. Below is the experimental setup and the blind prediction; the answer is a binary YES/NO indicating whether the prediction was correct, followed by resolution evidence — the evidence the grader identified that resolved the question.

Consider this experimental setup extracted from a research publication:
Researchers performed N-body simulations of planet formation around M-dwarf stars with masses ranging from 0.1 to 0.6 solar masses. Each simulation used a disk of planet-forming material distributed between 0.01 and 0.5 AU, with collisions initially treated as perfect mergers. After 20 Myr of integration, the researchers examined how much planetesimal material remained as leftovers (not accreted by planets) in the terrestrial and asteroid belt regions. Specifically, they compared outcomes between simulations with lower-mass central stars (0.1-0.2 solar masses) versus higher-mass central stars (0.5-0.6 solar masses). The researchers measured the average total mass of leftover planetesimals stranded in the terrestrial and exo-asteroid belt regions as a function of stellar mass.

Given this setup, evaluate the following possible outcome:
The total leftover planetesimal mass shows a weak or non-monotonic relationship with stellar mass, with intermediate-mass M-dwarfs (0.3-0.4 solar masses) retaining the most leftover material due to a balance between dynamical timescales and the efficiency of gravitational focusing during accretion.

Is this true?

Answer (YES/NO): NO